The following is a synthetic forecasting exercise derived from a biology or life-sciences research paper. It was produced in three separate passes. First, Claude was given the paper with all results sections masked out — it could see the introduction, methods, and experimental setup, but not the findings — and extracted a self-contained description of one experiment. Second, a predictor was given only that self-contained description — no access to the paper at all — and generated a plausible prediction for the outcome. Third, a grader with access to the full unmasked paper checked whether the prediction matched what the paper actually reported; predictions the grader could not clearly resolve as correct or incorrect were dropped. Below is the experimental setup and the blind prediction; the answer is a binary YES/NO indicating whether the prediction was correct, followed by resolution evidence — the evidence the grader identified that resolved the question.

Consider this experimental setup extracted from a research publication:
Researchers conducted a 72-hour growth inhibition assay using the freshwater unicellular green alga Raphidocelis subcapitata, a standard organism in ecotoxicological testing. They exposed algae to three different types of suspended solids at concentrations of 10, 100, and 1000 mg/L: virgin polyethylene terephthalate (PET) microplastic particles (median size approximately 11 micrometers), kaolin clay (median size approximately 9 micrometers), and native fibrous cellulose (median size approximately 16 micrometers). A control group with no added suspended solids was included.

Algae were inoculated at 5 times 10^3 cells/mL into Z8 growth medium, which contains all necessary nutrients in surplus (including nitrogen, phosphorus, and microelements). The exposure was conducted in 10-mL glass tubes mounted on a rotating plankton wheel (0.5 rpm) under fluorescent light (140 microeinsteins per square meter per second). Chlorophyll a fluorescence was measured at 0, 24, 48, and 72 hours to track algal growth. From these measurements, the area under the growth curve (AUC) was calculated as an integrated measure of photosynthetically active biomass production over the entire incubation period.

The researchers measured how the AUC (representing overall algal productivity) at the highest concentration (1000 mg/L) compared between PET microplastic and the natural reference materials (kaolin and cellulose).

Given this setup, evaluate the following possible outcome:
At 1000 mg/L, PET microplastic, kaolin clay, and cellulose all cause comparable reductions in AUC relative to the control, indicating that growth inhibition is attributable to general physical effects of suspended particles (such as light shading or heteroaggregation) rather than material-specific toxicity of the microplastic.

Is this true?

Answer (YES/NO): YES